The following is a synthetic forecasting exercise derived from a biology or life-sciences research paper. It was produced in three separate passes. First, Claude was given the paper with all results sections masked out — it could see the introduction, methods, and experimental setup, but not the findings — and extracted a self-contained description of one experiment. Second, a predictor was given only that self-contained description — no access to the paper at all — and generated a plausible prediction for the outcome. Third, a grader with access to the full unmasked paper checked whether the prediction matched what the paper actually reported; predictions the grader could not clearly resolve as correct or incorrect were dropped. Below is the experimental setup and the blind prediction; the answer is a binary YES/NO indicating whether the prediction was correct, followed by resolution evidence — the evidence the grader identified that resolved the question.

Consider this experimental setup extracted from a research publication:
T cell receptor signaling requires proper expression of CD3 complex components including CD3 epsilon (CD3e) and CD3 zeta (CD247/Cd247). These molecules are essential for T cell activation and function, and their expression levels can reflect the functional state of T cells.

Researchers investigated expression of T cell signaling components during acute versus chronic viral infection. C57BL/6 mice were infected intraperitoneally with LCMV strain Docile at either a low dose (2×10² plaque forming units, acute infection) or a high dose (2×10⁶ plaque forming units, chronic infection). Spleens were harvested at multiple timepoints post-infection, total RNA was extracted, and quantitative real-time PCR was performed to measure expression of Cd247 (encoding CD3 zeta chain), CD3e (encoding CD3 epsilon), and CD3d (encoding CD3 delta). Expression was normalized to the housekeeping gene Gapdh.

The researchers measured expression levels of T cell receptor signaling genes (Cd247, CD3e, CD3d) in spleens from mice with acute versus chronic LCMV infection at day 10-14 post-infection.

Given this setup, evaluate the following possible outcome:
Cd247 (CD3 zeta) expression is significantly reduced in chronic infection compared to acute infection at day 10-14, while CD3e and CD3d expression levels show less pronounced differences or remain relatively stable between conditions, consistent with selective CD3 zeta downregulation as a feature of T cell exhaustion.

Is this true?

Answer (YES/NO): NO